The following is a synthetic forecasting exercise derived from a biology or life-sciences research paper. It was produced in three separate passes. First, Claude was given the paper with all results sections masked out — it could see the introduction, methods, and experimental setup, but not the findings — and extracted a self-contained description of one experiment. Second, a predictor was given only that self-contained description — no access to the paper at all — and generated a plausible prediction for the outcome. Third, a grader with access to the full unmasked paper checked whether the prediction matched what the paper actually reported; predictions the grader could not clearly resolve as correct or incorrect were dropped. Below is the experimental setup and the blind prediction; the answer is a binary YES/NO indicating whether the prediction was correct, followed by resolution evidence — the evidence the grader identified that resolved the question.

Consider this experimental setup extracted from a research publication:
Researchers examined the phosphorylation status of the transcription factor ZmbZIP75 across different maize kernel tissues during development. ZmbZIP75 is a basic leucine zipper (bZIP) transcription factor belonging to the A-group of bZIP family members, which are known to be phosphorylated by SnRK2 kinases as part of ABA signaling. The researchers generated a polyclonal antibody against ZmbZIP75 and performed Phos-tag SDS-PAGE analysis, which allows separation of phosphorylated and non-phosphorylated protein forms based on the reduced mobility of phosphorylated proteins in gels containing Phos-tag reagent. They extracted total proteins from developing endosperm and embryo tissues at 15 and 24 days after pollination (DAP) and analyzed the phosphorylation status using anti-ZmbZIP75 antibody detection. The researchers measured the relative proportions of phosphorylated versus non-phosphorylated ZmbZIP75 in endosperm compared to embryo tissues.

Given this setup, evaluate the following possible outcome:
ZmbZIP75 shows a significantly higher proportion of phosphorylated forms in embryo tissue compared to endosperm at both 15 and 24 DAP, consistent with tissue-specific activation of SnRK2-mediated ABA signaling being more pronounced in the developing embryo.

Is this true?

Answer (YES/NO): YES